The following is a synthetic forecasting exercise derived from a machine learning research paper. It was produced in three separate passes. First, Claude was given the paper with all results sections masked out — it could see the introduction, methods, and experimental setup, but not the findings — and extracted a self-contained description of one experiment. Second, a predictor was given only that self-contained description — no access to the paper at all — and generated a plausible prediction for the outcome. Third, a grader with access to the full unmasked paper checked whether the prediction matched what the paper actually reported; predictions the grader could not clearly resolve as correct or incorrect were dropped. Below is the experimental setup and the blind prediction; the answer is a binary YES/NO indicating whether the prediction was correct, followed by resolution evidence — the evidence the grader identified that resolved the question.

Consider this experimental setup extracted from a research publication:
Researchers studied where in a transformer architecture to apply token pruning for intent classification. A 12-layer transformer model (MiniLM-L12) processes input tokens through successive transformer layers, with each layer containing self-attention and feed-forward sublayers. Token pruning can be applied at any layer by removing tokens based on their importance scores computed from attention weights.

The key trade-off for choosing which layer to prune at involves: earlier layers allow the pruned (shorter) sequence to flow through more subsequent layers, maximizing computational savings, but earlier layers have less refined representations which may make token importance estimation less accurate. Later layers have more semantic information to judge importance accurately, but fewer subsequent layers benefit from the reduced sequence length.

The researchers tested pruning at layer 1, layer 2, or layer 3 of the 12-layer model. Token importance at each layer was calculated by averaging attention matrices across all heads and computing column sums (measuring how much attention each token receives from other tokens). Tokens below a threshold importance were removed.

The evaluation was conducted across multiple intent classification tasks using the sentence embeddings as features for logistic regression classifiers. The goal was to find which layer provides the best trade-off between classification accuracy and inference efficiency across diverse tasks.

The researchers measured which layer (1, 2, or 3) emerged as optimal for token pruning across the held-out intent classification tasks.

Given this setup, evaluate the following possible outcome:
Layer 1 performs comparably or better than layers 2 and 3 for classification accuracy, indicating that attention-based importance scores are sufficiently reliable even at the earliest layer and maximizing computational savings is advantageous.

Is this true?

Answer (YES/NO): YES